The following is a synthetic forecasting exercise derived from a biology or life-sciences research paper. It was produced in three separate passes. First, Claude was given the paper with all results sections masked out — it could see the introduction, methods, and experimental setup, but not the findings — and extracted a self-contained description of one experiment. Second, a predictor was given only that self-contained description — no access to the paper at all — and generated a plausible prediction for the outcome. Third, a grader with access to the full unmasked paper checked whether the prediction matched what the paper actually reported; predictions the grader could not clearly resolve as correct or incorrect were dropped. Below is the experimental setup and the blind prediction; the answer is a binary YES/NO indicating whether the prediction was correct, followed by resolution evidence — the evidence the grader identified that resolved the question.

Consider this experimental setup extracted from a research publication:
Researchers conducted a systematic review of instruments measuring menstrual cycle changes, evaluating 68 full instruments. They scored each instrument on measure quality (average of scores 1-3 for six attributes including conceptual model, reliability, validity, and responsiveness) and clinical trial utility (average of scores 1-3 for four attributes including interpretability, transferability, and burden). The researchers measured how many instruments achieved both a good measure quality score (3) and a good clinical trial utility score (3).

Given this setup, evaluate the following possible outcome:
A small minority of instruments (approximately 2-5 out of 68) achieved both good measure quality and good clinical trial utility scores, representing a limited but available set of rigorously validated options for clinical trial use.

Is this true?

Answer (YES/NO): YES